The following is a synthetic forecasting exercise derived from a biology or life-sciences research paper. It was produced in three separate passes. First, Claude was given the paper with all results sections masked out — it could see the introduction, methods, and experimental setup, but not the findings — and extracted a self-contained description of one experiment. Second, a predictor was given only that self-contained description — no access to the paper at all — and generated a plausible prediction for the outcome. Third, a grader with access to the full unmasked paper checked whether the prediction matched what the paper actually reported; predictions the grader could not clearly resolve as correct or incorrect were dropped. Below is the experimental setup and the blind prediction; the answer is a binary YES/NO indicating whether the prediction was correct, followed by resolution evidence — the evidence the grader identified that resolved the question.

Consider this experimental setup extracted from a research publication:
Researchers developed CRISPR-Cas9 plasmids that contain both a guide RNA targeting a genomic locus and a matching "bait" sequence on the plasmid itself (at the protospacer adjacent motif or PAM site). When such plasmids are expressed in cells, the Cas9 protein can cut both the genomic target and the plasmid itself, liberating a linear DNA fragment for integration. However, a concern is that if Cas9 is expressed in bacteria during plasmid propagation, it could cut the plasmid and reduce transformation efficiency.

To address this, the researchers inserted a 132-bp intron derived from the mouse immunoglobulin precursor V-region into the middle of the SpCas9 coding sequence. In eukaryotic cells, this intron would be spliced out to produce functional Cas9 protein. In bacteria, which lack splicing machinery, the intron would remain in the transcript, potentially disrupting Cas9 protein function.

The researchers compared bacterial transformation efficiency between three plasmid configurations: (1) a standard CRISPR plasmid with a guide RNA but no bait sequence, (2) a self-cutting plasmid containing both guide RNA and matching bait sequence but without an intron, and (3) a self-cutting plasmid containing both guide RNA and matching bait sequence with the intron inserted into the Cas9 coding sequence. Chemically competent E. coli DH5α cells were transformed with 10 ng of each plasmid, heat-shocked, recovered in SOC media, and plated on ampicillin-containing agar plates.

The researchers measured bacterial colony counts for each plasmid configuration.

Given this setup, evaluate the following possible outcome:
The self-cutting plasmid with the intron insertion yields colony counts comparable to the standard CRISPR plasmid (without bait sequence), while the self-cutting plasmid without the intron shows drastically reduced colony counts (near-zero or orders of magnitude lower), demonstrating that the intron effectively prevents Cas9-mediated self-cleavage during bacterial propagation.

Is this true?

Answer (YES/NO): NO